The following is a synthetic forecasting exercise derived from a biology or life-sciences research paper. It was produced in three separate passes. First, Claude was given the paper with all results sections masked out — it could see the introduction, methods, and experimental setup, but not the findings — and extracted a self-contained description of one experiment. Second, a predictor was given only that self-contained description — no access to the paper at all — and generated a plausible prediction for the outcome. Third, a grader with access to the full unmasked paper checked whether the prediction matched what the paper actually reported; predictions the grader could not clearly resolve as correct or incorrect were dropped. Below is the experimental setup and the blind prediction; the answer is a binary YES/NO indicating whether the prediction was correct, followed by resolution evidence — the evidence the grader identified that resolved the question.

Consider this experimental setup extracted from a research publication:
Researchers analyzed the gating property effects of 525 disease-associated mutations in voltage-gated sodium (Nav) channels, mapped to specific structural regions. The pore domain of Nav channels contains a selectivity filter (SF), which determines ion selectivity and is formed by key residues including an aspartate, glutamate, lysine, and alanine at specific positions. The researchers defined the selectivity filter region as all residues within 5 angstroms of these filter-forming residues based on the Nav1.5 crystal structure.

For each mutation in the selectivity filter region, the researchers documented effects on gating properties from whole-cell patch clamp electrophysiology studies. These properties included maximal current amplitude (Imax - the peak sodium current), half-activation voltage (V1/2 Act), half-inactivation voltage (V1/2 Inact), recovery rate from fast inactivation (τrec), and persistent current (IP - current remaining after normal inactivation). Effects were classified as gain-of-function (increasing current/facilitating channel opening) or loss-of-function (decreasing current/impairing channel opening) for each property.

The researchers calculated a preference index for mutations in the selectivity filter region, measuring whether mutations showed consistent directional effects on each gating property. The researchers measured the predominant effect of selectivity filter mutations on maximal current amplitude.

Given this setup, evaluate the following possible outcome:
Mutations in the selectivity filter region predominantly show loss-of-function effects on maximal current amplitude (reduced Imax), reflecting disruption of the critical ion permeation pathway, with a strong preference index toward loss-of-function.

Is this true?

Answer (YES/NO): YES